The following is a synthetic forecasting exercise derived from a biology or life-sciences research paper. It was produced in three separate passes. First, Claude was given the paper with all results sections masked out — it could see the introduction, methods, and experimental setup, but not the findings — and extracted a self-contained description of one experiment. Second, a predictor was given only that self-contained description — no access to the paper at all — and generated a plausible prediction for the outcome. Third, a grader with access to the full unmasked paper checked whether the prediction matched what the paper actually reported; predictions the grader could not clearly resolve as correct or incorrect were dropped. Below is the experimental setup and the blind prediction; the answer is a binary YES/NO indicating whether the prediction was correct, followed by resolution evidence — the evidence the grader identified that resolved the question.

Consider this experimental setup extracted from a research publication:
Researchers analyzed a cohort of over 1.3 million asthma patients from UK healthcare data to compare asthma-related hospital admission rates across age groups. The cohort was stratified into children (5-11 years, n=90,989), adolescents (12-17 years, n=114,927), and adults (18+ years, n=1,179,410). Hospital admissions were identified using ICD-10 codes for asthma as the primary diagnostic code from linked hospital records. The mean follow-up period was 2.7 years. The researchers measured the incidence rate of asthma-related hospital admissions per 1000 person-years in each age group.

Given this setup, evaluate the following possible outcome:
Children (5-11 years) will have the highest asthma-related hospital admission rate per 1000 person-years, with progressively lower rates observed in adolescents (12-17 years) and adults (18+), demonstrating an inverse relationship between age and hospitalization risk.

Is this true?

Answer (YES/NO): YES